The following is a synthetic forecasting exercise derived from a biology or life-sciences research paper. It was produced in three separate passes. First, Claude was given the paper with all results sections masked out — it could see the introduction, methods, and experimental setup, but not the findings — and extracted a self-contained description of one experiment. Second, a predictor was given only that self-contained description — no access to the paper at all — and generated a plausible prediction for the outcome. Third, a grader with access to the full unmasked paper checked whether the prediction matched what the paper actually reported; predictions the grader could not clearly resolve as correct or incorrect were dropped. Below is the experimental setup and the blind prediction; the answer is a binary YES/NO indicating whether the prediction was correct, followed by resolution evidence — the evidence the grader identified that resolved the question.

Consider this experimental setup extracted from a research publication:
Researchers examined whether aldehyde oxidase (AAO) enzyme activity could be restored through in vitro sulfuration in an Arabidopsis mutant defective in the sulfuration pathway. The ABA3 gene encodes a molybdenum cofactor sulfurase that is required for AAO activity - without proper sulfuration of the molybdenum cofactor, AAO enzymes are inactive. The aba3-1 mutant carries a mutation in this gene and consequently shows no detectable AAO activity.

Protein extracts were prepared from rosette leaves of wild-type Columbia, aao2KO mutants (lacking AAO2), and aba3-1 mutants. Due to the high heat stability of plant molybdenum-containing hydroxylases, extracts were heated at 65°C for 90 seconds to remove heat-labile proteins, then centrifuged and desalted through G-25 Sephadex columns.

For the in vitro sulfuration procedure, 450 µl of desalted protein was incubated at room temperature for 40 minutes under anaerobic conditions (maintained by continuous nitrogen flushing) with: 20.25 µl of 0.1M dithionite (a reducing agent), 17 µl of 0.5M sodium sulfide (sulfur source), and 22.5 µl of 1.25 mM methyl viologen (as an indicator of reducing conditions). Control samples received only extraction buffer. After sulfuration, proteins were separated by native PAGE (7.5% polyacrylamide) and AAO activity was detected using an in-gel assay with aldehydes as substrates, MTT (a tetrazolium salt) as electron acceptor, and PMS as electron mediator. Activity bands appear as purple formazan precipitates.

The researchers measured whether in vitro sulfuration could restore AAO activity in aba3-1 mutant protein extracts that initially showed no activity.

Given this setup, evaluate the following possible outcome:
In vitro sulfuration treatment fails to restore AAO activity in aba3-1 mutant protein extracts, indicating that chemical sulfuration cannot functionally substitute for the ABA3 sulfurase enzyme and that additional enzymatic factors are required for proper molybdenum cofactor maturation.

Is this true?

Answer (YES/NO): NO